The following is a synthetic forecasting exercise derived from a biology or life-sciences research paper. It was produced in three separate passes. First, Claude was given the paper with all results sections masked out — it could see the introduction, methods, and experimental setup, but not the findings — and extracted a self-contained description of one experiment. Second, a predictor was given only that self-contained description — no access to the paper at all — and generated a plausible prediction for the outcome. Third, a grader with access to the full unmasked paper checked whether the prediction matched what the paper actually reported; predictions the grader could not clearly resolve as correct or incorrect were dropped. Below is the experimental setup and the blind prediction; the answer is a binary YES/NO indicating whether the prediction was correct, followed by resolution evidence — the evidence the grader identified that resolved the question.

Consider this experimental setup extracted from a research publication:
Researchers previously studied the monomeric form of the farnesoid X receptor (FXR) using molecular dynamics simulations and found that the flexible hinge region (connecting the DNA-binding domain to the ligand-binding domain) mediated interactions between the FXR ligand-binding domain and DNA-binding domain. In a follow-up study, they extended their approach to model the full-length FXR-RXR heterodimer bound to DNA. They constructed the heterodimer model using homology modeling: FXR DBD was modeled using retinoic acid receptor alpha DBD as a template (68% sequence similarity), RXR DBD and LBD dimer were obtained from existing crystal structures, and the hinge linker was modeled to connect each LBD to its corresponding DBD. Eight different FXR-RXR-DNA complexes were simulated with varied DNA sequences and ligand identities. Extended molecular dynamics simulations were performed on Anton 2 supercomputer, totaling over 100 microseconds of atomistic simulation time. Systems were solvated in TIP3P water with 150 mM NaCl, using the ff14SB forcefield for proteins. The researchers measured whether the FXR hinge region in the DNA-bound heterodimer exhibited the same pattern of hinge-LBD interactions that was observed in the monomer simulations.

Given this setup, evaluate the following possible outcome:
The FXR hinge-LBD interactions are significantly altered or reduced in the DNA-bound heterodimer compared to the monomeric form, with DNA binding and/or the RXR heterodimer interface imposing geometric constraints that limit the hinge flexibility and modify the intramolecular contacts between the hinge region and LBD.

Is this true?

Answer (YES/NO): YES